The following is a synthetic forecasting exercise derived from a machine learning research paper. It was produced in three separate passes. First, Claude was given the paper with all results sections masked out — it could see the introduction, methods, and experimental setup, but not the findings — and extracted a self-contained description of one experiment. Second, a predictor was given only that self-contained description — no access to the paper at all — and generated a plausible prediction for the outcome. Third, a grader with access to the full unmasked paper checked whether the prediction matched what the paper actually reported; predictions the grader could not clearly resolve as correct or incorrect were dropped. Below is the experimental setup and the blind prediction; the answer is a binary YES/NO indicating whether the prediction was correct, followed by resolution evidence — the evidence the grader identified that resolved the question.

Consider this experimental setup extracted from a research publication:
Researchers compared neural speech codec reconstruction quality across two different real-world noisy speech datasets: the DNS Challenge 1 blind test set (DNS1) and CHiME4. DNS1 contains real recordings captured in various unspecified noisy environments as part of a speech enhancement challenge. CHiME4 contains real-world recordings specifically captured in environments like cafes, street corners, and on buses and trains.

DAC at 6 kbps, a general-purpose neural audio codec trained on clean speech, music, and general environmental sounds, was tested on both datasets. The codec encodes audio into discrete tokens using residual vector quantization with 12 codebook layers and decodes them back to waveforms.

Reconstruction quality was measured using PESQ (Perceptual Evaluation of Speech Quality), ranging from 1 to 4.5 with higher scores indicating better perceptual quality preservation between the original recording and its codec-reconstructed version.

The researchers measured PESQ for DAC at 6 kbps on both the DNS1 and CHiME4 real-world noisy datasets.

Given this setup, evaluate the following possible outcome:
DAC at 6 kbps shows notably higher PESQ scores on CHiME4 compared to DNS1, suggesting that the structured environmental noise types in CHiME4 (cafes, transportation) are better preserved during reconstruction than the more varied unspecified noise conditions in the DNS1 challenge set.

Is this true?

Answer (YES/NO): NO